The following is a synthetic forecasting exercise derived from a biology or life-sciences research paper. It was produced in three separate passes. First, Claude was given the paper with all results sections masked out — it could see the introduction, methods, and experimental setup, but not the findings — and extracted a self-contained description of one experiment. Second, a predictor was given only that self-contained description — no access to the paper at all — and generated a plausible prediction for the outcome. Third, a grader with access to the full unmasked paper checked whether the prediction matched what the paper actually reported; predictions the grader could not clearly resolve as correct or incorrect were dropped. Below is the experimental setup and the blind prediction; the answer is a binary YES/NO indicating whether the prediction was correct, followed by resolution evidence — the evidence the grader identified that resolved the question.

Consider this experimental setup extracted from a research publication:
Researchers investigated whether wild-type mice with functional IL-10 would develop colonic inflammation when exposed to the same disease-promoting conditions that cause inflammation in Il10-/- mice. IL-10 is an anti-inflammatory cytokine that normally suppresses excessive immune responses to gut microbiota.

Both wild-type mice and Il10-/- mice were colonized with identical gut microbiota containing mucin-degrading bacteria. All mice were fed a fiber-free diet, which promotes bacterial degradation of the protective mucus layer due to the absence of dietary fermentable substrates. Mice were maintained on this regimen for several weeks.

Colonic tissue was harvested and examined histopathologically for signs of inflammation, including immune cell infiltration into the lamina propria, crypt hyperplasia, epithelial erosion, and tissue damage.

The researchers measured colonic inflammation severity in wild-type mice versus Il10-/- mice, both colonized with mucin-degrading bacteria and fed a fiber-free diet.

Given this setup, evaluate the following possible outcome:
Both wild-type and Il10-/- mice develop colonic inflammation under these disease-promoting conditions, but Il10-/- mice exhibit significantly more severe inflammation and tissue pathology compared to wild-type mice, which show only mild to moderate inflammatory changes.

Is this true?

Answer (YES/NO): NO